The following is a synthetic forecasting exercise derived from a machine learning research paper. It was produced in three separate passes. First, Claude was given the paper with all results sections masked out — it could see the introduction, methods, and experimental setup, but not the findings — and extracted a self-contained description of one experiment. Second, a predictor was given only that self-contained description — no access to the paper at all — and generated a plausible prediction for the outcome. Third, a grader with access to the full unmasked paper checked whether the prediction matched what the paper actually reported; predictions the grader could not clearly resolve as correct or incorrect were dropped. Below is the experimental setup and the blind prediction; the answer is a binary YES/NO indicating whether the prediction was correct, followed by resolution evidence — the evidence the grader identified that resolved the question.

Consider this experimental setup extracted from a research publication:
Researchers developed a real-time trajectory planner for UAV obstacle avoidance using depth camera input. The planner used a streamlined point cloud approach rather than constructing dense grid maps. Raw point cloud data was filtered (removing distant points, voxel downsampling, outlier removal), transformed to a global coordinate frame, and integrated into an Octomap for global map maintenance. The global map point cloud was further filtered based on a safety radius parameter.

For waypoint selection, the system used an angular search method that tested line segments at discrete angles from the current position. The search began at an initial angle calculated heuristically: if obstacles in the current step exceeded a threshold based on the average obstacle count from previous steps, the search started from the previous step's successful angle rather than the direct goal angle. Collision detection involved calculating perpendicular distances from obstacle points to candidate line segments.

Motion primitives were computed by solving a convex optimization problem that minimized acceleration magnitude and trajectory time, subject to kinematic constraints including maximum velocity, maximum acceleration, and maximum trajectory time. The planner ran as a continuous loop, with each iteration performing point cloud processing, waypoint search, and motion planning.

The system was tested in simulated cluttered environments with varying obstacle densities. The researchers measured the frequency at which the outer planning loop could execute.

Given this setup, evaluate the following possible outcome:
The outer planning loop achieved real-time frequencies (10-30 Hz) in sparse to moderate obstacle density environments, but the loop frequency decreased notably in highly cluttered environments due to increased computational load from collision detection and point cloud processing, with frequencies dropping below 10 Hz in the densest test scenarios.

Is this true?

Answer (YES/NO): NO